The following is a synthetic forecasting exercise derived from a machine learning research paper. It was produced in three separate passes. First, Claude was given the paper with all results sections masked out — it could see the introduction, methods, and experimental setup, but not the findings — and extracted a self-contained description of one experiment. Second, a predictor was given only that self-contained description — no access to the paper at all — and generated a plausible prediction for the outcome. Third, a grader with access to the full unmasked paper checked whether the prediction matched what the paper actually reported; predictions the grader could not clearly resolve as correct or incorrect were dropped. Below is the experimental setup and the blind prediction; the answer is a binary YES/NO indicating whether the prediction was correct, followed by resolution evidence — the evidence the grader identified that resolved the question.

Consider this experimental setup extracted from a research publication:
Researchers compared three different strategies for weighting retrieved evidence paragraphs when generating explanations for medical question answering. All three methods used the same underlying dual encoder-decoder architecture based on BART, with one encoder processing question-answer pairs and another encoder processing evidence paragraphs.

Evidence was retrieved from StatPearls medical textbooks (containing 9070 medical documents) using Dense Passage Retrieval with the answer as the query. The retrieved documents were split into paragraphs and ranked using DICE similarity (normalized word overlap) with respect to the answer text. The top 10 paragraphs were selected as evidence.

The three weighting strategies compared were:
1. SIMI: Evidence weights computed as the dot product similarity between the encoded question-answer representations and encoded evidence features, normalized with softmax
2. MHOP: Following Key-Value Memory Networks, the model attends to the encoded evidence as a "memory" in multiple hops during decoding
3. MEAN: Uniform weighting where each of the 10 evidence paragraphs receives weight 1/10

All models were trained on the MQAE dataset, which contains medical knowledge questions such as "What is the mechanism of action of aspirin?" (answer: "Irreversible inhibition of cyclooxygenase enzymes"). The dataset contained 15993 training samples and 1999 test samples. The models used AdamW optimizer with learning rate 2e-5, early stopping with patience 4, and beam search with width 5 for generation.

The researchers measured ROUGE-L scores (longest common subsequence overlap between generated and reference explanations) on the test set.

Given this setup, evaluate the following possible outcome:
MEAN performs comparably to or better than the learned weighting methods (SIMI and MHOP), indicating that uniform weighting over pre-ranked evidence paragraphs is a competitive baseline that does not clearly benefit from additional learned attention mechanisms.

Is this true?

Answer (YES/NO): YES